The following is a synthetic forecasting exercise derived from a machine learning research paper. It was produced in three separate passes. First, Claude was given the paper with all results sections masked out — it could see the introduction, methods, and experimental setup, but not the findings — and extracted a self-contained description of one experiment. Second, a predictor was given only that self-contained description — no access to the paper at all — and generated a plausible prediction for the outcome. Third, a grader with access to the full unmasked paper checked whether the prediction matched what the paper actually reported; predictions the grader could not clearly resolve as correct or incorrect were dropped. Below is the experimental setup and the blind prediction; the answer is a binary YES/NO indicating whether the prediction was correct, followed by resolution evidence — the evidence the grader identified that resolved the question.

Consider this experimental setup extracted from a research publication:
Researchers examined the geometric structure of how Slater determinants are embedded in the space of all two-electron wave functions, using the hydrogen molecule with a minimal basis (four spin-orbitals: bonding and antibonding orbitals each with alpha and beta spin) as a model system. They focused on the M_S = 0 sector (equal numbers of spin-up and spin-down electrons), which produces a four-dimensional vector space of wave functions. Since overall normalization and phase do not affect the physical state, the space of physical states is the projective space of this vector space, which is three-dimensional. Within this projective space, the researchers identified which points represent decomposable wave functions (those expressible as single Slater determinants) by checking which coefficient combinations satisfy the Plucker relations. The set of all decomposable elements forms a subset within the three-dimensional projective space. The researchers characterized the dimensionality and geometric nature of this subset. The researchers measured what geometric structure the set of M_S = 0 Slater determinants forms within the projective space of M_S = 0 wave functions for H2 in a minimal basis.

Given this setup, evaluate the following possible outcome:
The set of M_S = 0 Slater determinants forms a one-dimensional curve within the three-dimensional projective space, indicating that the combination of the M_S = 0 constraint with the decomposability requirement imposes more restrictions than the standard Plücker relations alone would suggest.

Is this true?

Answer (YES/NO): NO